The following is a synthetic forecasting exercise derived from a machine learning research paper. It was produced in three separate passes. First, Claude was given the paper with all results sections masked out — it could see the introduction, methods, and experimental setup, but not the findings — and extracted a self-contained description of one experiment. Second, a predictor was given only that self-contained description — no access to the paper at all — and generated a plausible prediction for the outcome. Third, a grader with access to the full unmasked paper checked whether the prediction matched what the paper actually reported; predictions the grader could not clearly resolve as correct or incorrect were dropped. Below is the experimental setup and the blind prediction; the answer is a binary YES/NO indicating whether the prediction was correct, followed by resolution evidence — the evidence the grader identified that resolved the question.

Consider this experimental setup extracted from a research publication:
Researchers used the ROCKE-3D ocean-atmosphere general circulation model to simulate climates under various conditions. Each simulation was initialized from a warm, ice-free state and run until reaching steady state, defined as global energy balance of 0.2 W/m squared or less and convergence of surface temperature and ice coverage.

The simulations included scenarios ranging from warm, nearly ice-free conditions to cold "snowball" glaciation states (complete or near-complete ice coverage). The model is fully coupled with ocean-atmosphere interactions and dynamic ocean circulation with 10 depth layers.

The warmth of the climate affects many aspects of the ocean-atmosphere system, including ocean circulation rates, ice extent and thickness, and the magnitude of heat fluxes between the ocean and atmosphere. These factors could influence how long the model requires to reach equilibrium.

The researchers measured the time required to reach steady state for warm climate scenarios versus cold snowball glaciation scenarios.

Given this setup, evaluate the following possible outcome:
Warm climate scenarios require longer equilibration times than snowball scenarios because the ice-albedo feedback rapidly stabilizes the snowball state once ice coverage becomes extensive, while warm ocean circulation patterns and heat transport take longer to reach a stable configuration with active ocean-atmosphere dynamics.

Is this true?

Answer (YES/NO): YES